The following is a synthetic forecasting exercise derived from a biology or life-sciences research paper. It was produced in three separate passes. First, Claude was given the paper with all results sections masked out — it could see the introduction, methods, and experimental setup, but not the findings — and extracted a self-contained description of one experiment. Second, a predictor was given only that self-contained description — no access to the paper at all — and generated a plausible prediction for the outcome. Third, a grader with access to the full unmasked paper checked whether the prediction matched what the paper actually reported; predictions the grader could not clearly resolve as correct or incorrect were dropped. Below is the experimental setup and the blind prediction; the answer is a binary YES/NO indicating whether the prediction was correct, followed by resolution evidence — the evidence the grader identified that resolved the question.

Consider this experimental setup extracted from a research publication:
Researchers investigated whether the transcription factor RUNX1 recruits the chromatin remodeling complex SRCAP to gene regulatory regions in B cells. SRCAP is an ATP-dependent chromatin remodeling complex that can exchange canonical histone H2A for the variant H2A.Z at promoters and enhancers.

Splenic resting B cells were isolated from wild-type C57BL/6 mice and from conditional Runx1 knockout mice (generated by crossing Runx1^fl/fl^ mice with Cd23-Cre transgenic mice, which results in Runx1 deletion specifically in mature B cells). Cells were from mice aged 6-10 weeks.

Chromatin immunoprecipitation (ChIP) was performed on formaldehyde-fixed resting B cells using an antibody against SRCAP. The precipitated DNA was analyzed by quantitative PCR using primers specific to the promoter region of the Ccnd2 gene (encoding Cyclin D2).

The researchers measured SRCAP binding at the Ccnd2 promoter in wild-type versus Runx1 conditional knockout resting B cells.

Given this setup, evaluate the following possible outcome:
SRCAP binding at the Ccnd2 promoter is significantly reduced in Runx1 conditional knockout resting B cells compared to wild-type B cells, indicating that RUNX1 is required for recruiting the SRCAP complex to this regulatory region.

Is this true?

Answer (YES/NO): YES